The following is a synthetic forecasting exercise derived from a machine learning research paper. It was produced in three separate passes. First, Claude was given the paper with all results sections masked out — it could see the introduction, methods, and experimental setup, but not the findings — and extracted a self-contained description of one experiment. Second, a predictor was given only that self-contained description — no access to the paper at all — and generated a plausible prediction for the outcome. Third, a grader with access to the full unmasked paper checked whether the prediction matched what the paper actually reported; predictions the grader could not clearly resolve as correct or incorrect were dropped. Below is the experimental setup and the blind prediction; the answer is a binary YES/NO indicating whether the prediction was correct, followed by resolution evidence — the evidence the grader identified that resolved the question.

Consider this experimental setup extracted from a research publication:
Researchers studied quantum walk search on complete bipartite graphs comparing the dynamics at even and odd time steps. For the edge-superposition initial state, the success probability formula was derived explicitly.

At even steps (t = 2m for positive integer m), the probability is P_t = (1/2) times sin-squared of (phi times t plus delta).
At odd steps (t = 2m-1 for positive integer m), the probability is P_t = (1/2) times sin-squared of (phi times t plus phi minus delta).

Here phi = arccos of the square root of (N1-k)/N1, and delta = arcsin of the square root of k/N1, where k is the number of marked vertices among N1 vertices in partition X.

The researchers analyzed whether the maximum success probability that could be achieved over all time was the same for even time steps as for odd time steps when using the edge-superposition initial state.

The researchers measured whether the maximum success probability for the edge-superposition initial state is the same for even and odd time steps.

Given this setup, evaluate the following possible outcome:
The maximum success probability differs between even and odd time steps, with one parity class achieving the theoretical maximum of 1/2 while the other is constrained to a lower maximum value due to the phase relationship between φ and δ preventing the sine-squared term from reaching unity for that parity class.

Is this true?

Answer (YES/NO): NO